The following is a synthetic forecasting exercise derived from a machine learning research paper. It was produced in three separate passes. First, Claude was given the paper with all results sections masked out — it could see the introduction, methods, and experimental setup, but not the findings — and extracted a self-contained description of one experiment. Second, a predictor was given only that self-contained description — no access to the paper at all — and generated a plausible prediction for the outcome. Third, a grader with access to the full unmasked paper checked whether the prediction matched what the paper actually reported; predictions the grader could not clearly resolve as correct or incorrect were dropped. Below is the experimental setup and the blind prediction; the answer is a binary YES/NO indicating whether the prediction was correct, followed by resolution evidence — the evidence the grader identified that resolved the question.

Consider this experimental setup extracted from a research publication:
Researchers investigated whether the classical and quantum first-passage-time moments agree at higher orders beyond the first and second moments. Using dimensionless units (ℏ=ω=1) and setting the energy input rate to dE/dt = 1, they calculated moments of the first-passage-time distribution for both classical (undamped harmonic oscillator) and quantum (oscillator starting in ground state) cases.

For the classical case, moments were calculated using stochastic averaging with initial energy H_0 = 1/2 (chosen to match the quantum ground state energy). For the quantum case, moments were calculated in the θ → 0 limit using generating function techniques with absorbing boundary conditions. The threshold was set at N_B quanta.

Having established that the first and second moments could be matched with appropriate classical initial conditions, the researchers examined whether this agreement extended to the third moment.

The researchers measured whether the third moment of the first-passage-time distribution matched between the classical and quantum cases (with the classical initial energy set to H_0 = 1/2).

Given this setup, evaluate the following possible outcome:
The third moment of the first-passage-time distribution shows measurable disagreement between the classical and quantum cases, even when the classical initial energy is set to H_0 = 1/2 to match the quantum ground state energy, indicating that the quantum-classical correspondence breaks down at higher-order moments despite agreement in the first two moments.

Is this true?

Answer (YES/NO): YES